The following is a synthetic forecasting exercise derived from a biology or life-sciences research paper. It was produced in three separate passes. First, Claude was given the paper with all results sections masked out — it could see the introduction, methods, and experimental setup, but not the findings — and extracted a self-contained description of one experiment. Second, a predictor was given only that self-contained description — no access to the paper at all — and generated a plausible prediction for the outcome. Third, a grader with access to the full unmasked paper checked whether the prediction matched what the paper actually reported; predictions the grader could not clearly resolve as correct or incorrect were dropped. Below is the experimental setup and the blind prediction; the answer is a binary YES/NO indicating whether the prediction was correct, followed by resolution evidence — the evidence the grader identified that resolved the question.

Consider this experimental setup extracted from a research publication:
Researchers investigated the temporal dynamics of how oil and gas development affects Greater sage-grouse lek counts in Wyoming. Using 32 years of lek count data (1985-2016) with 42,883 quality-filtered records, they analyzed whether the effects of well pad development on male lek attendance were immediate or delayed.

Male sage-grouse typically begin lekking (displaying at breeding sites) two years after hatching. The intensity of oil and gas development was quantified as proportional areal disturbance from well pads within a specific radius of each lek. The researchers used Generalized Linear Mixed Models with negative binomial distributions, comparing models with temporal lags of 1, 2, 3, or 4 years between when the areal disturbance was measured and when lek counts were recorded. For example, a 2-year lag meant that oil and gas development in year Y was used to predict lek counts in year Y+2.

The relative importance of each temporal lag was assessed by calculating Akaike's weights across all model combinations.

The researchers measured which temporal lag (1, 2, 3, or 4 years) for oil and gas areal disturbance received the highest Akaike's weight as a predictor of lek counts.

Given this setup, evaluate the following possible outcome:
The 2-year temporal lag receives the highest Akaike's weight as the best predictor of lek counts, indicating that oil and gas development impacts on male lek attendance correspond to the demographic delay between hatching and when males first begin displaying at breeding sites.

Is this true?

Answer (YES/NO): NO